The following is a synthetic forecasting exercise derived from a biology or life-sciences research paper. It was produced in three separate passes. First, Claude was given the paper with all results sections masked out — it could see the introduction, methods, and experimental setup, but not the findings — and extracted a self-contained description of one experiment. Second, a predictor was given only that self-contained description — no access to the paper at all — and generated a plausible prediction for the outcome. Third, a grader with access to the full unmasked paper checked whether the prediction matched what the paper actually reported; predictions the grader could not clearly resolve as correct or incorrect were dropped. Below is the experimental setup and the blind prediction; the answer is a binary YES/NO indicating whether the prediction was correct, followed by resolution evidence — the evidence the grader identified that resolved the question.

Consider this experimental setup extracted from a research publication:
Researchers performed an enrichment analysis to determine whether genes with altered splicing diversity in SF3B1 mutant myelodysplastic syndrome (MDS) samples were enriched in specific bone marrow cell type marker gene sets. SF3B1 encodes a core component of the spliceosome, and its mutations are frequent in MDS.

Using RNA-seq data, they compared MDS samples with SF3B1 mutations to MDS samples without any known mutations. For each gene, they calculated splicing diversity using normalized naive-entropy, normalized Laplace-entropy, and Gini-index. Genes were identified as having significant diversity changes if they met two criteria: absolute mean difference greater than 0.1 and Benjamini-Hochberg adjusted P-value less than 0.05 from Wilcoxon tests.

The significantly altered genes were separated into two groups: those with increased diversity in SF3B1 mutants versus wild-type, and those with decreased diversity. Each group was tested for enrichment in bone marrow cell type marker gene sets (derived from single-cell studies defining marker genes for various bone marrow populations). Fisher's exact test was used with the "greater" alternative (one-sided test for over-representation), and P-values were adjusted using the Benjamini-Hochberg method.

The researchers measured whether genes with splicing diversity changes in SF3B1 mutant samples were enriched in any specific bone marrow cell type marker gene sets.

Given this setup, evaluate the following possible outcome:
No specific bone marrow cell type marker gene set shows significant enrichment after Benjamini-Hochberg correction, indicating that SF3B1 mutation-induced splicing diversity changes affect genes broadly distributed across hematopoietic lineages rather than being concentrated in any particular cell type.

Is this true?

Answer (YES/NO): NO